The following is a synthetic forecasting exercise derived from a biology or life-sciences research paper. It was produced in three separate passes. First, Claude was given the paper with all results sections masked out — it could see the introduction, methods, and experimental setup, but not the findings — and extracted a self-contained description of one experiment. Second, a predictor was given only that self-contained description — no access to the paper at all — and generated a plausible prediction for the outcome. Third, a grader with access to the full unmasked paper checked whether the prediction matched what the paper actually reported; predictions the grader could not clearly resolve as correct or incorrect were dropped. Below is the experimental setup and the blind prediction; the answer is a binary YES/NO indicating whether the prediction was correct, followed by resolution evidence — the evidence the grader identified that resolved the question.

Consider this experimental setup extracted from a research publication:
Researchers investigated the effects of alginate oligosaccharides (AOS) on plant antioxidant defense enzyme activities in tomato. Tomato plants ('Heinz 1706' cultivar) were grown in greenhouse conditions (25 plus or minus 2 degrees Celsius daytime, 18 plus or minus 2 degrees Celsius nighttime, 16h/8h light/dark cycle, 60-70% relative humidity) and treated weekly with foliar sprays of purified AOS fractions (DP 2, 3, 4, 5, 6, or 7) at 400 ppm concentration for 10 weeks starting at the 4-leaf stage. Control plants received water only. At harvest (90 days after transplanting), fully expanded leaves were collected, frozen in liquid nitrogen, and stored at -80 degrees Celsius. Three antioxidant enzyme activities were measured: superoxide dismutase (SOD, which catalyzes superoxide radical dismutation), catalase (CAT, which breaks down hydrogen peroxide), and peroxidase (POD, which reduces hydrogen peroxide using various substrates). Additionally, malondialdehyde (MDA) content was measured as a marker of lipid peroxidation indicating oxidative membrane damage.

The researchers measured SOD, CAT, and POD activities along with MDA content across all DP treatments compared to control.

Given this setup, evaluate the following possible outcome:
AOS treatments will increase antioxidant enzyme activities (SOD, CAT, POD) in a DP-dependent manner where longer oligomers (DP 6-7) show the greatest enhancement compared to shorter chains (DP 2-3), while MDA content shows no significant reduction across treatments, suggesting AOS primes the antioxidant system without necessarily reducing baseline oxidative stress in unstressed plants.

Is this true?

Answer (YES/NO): NO